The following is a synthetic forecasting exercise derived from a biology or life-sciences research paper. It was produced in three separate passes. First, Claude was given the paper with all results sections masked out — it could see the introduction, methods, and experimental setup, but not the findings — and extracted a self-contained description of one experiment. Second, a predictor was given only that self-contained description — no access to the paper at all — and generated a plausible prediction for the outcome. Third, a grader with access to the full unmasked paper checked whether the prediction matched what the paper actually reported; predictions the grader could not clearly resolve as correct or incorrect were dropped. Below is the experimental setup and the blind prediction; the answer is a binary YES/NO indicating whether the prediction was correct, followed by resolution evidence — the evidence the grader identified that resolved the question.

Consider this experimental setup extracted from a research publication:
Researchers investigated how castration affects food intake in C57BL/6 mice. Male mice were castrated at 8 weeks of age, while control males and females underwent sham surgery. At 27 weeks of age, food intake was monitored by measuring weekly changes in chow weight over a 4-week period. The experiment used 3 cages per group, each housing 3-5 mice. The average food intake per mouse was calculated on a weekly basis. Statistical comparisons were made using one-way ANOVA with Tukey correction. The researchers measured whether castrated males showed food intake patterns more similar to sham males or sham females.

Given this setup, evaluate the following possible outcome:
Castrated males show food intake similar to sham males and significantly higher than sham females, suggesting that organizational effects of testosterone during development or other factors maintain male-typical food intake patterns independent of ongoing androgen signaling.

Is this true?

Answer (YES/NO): NO